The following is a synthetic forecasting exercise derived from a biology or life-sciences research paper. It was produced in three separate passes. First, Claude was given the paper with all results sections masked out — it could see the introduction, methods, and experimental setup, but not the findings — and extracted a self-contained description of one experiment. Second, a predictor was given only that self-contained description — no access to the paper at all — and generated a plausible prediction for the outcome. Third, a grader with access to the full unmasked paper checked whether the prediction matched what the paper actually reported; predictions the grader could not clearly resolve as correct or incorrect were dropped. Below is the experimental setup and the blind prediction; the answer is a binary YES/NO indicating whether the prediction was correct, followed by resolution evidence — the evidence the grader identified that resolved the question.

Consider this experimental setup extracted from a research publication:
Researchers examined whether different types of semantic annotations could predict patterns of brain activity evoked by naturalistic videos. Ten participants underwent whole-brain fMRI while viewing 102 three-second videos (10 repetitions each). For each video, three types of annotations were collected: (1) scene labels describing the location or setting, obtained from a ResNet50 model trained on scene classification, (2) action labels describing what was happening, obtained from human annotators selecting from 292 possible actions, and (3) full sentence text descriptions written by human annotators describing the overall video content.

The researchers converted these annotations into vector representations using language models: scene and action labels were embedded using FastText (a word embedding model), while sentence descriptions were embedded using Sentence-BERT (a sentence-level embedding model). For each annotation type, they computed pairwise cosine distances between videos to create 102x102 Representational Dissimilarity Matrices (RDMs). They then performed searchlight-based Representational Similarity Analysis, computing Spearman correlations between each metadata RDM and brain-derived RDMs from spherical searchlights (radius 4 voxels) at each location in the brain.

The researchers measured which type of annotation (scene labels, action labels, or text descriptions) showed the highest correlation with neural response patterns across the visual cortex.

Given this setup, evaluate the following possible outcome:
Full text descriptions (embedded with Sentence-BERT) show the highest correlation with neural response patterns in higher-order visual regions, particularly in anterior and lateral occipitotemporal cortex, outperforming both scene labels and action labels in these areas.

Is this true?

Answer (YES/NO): YES